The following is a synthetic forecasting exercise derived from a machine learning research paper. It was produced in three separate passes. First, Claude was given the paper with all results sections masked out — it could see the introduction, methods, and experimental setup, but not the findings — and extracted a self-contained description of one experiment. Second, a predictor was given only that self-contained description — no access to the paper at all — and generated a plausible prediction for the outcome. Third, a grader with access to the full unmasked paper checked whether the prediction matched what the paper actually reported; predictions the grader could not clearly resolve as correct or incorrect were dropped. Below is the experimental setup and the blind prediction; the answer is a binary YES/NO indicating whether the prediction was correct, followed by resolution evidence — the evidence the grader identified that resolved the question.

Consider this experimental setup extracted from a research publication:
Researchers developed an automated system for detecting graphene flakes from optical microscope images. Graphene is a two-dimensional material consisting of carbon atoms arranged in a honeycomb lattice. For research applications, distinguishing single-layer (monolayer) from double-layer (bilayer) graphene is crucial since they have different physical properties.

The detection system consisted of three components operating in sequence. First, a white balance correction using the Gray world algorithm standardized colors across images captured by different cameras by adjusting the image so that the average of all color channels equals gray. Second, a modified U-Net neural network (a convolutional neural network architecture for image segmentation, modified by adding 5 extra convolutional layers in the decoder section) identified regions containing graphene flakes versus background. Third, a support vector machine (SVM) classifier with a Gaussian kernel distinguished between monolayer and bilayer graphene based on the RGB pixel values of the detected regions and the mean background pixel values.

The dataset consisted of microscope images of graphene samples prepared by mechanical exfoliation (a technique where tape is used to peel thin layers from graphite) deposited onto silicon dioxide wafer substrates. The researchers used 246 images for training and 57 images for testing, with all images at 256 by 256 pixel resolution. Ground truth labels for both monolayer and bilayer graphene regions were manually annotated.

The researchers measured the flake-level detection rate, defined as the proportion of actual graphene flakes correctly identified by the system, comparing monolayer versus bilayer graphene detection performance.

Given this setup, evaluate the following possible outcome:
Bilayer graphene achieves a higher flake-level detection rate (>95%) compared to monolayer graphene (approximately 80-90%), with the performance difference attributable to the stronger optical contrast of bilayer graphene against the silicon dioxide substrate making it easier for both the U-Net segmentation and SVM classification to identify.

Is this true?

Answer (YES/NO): NO